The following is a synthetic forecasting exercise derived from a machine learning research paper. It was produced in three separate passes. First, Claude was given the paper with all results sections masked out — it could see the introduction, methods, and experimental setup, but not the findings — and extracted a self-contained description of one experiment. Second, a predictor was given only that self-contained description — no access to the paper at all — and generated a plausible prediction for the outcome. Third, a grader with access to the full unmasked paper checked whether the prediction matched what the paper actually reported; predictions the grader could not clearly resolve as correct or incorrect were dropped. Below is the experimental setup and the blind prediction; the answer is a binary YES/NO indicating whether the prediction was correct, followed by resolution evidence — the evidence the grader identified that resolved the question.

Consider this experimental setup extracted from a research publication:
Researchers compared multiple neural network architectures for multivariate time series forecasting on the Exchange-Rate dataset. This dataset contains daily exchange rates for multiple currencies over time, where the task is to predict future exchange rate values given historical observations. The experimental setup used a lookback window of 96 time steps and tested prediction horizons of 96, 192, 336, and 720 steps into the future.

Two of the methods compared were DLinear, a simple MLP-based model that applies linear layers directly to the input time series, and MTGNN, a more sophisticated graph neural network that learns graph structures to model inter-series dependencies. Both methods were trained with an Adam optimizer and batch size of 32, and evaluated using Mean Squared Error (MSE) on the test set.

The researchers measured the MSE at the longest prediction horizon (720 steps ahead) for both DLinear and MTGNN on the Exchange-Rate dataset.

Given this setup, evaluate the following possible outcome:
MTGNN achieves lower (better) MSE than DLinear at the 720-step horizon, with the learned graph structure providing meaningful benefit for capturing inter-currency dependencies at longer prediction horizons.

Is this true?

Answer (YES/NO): NO